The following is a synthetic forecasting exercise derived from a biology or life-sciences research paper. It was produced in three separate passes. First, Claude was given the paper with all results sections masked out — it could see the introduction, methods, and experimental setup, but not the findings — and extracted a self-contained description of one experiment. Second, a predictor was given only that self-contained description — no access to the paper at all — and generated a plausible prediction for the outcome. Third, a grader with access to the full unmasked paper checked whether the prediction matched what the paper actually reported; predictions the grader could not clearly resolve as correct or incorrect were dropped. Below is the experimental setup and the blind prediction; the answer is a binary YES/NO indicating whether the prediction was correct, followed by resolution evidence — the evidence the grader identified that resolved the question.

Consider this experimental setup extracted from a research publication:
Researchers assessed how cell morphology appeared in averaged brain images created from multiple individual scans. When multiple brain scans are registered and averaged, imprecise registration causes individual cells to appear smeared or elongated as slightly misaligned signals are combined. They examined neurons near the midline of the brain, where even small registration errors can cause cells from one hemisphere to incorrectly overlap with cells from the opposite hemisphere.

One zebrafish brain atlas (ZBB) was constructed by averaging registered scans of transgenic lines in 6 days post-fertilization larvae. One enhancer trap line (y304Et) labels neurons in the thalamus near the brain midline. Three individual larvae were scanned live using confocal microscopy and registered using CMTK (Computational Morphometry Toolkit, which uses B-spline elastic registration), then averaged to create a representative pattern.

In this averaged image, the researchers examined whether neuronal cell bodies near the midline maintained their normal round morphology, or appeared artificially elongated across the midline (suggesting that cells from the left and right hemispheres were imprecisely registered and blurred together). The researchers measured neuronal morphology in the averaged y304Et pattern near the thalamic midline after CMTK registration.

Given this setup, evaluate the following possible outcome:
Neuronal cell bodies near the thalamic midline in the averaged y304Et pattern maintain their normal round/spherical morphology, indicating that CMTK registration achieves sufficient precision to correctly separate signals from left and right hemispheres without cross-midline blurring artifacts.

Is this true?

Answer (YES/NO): NO